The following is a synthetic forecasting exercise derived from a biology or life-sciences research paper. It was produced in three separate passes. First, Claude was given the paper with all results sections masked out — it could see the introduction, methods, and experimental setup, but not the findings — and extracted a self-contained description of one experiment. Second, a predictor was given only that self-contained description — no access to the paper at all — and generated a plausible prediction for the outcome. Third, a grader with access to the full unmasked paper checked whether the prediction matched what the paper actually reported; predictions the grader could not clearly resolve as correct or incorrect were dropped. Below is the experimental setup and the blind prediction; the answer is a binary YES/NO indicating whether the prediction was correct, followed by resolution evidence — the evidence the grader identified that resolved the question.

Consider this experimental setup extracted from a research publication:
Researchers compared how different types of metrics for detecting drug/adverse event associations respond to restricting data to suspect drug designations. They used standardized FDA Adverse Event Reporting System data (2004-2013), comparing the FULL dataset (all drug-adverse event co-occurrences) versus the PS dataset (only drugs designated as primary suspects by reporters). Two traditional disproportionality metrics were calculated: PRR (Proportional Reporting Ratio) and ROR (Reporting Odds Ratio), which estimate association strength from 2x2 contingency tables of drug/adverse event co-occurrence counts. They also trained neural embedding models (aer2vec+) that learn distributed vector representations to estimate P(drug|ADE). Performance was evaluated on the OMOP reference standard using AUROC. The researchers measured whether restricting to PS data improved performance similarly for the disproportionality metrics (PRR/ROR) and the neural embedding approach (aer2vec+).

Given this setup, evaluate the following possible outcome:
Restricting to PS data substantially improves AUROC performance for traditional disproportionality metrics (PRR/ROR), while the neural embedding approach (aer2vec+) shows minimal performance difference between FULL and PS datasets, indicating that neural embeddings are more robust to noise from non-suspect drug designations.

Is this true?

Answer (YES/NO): NO